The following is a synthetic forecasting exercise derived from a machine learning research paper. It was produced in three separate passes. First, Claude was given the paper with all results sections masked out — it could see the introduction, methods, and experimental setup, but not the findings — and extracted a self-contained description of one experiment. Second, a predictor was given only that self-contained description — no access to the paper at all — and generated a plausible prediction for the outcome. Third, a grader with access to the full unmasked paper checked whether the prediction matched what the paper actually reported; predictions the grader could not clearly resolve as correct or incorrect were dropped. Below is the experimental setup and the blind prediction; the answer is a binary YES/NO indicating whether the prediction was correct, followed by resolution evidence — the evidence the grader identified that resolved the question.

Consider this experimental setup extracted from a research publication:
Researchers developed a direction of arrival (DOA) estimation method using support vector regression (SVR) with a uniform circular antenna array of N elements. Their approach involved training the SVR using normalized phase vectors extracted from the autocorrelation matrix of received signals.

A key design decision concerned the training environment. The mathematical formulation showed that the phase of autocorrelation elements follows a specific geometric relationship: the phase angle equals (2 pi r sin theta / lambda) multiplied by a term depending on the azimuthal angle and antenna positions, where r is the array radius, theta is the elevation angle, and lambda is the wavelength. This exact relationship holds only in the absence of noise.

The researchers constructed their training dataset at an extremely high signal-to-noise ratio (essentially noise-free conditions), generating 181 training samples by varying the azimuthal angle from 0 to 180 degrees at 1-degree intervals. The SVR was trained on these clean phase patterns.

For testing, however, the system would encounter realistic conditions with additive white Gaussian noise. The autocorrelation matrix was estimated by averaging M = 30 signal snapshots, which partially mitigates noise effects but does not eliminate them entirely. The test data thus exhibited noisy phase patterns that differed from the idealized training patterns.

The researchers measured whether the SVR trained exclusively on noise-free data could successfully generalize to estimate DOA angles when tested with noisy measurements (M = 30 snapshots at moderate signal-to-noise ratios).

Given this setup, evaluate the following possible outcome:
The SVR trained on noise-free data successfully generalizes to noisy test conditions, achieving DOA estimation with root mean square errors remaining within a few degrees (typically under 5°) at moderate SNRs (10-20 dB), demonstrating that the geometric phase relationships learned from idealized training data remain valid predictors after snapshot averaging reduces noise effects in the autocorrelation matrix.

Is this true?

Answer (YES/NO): YES